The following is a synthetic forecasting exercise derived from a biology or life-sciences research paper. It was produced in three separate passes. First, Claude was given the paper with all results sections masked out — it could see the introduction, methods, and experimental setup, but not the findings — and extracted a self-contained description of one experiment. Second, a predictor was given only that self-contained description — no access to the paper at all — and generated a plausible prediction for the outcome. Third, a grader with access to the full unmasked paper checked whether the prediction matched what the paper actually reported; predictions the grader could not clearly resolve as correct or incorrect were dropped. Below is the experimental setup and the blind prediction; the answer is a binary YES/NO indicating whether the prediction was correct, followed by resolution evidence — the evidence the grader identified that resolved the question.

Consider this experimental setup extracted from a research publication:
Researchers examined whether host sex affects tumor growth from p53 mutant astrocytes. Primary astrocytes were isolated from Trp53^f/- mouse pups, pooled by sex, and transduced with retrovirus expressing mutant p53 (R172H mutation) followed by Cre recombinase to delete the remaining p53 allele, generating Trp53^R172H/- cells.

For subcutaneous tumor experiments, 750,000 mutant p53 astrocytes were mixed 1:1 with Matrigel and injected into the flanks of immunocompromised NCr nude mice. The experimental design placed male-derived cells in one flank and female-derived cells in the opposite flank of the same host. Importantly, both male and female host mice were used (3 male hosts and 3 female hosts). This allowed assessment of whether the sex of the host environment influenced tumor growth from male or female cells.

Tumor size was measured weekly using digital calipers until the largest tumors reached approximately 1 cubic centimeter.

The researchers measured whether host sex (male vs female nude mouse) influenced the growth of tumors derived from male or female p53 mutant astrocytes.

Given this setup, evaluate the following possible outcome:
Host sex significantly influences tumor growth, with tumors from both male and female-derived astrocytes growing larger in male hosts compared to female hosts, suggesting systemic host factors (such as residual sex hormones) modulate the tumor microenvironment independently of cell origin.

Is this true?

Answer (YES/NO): NO